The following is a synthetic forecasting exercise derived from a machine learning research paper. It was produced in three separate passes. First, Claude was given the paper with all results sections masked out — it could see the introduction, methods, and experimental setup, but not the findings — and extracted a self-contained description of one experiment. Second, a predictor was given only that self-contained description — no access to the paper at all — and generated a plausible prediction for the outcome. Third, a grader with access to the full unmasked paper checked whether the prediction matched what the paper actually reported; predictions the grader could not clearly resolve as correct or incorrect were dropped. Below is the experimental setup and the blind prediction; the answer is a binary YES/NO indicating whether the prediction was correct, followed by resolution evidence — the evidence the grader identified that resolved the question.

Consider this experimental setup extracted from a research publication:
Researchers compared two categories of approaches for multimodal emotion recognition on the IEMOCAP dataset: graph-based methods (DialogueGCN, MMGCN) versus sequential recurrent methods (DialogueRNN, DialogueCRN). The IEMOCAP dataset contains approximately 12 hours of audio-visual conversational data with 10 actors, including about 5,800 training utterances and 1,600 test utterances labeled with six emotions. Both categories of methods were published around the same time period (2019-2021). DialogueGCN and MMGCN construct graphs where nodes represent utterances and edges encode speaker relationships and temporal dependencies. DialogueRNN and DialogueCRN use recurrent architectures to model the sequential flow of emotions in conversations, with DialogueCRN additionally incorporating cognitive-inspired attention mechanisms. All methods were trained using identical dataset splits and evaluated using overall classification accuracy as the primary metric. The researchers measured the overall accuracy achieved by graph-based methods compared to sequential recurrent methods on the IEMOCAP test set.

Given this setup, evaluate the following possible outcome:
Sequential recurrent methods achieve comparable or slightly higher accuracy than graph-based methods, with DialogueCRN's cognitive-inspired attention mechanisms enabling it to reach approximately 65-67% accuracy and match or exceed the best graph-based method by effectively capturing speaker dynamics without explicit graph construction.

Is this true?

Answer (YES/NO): NO